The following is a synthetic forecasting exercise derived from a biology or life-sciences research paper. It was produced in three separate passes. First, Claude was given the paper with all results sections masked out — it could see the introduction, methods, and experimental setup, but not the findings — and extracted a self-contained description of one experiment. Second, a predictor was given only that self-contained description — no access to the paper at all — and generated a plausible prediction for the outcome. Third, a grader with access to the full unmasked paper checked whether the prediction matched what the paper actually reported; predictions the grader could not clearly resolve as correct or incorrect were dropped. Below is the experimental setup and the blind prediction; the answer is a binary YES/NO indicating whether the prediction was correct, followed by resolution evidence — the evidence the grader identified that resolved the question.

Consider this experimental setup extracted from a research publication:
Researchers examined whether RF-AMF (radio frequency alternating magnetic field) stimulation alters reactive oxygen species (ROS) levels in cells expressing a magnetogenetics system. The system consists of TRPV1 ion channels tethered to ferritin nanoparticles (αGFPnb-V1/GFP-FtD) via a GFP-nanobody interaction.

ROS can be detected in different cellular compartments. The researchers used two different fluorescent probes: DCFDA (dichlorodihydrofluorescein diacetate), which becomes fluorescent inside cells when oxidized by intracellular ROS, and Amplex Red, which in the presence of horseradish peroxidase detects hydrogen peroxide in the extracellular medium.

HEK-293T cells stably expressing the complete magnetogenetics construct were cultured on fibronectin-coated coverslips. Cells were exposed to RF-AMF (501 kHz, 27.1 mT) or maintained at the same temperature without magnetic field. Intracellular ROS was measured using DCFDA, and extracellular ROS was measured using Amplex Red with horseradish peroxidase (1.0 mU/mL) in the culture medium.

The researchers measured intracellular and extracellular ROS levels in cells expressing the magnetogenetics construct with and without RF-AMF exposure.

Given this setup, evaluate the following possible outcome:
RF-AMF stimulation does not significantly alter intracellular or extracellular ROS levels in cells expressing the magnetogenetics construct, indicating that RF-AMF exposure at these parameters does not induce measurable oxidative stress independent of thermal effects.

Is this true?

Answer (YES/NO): NO